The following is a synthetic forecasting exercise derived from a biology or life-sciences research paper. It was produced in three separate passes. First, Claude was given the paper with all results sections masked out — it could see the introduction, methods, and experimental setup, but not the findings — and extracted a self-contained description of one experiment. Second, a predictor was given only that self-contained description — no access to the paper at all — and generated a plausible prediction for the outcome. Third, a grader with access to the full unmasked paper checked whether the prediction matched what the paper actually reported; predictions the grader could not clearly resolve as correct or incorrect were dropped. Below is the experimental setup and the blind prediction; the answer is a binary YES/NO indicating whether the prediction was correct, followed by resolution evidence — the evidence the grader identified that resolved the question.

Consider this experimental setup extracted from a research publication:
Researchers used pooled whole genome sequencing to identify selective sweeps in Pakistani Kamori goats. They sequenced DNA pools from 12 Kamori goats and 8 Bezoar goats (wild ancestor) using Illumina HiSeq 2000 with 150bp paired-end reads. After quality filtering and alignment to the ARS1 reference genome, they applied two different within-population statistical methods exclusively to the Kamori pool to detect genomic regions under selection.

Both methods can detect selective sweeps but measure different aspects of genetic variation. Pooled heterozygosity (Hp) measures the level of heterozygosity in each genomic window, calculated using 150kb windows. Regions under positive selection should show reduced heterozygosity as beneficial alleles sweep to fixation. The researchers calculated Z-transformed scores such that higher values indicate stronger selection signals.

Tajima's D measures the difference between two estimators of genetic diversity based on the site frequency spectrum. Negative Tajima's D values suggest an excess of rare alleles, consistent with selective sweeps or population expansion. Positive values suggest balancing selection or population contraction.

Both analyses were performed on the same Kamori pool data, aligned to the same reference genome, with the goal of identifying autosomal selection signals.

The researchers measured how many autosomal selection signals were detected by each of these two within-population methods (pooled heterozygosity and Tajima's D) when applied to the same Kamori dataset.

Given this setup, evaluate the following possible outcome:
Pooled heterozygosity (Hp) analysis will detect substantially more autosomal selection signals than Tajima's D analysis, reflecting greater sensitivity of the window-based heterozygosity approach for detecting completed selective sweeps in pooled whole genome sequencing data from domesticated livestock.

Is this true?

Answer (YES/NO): NO